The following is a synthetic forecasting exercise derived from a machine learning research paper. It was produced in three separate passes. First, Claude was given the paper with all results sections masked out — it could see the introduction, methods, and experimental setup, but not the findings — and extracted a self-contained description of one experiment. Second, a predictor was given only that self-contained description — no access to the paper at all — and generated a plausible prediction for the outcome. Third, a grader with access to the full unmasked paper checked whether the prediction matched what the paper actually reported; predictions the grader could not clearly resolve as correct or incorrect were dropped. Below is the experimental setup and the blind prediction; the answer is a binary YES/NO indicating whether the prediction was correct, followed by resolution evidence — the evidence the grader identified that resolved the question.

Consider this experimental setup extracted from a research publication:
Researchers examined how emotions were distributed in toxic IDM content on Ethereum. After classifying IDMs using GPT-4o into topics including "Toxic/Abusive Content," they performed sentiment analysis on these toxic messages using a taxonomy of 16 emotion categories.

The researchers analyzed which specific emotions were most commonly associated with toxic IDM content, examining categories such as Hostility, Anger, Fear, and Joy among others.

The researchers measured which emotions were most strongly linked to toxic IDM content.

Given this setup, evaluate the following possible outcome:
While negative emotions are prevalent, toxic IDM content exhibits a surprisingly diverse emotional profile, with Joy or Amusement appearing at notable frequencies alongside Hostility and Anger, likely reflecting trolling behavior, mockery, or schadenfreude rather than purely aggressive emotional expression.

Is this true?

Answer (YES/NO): NO